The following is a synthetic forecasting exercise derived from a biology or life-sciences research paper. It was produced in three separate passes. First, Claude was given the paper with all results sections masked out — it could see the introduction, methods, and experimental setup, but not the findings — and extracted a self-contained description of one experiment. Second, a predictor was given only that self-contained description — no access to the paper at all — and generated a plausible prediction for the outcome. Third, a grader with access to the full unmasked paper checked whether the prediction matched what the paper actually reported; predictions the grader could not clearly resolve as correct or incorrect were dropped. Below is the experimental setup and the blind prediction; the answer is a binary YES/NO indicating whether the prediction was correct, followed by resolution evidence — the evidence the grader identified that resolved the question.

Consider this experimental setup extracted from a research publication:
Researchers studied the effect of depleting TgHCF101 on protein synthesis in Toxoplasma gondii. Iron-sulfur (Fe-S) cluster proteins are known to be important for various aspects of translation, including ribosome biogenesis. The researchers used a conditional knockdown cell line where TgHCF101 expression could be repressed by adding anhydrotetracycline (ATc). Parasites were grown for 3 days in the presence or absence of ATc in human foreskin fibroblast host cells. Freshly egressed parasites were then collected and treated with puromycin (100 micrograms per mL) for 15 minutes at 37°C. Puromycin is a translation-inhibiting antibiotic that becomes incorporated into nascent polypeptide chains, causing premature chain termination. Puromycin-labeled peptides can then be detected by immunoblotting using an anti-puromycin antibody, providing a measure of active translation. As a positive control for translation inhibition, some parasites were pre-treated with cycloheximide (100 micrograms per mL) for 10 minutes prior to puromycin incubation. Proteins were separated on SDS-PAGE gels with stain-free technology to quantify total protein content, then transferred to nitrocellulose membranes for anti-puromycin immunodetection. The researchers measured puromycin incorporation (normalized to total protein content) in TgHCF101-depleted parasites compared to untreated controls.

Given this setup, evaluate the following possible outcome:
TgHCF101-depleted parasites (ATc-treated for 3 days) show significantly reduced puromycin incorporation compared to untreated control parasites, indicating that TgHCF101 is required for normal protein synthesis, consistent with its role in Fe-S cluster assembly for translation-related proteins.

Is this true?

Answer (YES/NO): YES